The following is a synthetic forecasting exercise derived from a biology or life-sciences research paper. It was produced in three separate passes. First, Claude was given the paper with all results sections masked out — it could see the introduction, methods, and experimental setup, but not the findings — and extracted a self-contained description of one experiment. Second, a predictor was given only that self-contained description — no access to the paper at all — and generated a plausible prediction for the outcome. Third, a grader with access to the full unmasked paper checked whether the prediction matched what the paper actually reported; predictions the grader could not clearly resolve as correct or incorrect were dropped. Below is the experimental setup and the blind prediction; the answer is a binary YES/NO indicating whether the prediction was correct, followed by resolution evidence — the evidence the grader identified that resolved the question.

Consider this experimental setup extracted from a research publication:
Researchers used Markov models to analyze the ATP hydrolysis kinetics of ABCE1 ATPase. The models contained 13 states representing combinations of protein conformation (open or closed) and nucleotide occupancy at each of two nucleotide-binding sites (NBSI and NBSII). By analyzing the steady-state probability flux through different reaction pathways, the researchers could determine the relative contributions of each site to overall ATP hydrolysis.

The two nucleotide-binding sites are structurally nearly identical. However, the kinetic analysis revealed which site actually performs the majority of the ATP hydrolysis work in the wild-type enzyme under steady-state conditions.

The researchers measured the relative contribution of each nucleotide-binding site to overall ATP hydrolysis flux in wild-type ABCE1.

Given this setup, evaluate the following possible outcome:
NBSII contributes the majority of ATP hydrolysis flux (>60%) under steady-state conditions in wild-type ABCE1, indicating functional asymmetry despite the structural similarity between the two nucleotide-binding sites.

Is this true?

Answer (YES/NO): NO